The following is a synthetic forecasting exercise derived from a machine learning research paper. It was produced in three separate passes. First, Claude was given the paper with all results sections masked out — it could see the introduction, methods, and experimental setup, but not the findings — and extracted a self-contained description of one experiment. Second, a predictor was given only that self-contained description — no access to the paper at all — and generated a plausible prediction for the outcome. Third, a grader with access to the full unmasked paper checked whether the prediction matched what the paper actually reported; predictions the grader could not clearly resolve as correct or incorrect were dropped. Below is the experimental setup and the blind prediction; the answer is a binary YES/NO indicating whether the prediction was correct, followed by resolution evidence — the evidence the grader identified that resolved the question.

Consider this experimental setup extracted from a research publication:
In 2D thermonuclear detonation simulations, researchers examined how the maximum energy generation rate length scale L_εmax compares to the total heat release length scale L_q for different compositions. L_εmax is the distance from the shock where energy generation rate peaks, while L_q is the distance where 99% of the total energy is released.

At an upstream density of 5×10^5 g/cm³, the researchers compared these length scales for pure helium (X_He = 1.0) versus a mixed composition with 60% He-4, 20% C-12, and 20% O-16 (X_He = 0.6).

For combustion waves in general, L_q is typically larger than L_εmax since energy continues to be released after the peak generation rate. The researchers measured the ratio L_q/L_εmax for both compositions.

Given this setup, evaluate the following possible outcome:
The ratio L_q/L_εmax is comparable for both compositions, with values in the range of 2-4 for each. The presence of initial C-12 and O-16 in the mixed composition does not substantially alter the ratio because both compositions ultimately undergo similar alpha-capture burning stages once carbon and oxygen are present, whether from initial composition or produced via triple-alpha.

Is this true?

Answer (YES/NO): NO